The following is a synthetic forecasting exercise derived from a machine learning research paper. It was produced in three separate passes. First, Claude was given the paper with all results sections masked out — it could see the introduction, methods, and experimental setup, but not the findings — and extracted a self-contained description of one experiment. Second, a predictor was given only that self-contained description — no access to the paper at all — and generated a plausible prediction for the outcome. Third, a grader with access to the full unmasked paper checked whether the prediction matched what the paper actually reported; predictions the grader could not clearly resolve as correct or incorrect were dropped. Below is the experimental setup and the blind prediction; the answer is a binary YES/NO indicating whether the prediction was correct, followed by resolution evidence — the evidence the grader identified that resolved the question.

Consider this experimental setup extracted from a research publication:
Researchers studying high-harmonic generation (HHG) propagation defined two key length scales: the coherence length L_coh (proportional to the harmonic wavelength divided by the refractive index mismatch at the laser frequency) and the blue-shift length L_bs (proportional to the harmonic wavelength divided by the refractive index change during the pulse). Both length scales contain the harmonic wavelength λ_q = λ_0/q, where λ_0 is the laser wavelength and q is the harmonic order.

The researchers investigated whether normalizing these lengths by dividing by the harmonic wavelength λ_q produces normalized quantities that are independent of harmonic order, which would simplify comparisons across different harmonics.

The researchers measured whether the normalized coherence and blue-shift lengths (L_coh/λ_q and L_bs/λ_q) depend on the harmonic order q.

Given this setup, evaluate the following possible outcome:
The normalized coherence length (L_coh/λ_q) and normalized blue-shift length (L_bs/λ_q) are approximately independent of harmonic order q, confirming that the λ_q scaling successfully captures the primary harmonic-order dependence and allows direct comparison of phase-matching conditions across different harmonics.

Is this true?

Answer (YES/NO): YES